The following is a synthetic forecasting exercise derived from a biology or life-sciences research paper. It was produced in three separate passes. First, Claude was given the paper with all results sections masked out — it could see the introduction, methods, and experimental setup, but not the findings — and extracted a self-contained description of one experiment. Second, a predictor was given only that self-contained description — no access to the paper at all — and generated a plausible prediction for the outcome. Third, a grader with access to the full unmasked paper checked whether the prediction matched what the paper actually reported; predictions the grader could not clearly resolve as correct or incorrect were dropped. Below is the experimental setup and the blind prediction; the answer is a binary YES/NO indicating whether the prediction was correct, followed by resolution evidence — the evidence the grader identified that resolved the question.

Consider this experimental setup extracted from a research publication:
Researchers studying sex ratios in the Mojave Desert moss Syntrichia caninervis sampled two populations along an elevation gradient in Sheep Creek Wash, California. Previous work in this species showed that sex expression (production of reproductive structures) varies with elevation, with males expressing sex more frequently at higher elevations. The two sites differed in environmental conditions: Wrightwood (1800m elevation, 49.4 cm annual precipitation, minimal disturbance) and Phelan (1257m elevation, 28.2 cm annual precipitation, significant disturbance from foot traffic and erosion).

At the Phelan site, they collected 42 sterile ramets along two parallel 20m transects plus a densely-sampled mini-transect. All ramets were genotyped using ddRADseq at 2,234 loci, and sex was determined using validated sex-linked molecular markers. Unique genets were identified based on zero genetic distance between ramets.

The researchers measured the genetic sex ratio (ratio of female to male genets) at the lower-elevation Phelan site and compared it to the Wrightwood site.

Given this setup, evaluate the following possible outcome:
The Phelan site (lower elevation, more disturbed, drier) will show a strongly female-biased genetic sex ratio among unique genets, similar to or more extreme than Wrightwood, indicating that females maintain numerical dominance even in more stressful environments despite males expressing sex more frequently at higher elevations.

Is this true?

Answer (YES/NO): YES